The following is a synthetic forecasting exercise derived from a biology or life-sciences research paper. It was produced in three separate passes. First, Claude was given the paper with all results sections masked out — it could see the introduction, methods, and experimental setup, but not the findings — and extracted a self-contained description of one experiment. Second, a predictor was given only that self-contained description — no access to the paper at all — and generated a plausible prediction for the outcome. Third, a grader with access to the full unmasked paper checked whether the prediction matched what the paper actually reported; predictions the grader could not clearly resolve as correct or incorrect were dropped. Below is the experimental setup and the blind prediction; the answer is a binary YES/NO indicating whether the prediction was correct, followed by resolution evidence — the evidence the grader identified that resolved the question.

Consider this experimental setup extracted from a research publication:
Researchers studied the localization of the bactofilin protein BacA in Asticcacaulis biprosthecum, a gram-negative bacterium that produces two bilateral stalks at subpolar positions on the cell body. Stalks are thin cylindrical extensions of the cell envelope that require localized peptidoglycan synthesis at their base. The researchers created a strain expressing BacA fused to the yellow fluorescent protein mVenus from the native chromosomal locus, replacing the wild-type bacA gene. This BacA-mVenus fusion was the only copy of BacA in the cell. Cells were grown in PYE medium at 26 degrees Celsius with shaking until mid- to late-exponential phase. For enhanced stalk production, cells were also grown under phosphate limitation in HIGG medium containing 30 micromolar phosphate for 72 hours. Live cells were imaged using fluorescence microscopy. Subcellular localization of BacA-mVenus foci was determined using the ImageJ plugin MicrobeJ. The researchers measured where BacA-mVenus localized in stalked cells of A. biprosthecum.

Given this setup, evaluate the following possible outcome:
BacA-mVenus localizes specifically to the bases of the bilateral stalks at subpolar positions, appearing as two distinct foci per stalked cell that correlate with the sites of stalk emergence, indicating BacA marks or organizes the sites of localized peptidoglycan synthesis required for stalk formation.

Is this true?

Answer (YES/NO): NO